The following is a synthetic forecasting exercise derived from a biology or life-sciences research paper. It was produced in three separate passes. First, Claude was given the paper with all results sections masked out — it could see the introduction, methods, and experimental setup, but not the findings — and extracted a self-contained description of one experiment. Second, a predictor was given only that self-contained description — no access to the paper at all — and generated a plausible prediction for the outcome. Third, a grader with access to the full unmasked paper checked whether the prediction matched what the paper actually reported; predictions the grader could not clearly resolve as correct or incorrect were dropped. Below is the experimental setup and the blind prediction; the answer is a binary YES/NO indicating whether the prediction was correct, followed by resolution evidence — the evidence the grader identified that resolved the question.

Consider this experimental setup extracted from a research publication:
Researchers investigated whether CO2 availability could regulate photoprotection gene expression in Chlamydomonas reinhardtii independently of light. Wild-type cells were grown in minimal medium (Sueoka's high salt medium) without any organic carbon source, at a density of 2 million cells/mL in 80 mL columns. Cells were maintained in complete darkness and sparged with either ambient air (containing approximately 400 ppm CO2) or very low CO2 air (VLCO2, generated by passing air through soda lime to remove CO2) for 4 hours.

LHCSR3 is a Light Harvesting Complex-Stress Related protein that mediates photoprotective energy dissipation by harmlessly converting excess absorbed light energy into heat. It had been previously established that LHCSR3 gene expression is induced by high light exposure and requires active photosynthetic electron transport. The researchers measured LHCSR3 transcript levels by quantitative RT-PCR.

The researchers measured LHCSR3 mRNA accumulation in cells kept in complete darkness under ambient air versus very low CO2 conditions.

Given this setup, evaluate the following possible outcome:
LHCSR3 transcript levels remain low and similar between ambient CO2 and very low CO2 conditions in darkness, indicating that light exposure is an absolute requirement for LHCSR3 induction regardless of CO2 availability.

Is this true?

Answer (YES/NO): NO